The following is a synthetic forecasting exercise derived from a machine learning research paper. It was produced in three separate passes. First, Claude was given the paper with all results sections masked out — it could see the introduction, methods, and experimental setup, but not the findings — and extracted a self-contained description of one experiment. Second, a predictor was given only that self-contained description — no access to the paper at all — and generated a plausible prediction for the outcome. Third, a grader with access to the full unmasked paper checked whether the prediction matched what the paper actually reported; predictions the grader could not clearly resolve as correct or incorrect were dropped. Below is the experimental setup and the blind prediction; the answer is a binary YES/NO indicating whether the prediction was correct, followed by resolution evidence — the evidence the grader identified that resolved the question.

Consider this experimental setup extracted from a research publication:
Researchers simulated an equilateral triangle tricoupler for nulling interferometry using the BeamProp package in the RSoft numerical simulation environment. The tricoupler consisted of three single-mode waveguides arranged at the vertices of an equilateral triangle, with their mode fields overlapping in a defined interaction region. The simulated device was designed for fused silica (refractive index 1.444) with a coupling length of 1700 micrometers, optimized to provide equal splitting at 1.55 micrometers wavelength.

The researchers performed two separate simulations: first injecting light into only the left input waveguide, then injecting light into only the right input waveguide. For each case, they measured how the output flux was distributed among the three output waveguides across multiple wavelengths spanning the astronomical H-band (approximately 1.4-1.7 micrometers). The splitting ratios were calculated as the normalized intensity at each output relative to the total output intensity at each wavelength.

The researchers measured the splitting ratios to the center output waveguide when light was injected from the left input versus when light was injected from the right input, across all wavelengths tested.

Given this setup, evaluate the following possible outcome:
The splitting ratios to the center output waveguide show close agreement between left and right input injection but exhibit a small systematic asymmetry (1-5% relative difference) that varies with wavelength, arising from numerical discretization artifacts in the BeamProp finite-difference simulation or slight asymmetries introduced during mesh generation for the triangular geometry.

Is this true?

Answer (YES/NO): NO